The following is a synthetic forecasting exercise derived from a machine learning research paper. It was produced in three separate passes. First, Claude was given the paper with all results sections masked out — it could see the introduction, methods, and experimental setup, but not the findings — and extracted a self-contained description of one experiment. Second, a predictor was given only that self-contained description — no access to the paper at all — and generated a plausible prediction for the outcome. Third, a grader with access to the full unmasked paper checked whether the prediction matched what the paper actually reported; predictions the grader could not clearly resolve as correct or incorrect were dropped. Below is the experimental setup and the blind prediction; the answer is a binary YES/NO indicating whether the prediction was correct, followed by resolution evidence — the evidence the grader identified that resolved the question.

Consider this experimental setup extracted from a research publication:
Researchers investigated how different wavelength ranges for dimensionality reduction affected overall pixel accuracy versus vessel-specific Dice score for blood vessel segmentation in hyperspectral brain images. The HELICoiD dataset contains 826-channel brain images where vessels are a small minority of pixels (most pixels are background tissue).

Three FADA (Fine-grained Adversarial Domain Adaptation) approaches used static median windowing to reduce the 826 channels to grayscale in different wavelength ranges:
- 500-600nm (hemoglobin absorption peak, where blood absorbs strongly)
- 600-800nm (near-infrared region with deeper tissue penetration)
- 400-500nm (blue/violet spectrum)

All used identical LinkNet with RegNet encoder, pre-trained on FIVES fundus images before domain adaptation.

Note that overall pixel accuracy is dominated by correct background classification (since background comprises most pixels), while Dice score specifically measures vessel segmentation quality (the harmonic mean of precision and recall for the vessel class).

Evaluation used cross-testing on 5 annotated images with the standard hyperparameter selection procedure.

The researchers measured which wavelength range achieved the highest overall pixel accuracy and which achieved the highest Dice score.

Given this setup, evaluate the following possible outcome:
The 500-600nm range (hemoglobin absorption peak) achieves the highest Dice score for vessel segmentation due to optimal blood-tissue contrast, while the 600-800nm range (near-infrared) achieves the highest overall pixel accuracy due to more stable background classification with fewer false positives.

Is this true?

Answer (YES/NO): NO